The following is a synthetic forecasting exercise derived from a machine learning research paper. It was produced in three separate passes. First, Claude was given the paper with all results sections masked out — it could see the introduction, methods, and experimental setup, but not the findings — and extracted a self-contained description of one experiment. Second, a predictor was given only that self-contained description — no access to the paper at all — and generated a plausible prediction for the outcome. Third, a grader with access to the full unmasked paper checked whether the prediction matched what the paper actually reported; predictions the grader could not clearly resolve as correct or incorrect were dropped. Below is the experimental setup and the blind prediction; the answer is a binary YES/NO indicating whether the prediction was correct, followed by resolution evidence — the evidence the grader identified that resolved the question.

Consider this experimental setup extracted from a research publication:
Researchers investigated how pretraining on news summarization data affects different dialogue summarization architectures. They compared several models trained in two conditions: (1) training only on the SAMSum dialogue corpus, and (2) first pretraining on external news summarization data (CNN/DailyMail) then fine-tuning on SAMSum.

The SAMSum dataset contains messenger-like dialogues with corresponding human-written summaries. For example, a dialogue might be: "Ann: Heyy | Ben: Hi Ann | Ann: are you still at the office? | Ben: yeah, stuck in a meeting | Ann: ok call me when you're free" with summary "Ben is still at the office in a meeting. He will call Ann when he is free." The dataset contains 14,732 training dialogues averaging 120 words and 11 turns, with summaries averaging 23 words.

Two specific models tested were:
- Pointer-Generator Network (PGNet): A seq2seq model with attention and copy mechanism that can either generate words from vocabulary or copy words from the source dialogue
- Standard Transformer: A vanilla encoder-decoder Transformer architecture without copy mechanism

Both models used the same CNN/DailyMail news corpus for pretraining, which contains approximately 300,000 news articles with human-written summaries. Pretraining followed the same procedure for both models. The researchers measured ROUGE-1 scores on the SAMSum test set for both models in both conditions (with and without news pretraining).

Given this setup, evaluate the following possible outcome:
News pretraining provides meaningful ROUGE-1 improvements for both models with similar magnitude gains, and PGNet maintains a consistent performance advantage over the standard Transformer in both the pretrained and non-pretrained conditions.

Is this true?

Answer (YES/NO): NO